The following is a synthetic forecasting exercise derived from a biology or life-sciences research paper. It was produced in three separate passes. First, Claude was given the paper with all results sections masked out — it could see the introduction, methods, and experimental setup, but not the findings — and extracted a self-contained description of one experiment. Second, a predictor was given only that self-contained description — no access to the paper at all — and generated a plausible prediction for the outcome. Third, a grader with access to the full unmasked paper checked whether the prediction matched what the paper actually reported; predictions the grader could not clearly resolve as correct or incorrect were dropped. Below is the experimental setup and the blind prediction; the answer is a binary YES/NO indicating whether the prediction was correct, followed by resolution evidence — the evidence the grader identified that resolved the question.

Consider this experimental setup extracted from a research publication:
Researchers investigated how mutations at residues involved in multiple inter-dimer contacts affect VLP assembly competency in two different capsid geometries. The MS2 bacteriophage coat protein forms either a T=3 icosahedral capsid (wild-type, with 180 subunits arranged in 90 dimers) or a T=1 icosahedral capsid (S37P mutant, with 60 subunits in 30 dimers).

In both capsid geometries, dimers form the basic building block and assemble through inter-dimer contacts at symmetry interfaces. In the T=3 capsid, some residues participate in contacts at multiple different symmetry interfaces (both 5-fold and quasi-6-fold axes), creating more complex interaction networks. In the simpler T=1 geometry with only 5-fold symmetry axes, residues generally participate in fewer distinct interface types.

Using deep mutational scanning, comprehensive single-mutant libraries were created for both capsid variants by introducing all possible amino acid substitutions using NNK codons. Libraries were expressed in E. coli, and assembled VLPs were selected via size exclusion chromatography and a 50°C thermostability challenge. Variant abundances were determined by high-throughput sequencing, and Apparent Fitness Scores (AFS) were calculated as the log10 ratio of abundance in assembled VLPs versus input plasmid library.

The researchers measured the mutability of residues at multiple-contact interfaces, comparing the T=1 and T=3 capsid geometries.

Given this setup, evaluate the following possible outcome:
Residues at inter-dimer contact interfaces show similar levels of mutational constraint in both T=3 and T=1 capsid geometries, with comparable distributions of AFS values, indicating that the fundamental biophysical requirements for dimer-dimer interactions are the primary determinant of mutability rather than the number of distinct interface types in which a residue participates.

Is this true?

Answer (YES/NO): NO